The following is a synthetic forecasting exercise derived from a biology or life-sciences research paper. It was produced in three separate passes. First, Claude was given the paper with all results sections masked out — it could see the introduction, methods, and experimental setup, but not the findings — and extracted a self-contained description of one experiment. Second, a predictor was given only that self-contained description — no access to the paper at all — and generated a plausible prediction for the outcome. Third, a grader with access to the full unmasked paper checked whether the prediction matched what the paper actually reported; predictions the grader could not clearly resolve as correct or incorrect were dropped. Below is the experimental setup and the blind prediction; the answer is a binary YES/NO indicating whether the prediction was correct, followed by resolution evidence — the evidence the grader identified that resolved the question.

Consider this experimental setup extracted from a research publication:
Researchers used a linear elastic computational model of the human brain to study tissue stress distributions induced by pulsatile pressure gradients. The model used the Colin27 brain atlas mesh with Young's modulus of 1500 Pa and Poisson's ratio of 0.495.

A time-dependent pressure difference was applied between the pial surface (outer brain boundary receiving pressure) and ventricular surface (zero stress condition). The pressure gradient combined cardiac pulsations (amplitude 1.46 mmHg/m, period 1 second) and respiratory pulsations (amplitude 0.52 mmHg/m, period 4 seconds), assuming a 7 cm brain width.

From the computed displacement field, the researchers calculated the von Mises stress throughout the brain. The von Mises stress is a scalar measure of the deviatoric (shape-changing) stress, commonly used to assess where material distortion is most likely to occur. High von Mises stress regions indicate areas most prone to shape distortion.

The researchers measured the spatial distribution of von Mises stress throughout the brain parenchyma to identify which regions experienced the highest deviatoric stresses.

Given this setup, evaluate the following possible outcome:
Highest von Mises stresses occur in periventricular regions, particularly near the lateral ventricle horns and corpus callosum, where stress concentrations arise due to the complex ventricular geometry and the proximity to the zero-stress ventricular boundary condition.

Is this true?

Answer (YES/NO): YES